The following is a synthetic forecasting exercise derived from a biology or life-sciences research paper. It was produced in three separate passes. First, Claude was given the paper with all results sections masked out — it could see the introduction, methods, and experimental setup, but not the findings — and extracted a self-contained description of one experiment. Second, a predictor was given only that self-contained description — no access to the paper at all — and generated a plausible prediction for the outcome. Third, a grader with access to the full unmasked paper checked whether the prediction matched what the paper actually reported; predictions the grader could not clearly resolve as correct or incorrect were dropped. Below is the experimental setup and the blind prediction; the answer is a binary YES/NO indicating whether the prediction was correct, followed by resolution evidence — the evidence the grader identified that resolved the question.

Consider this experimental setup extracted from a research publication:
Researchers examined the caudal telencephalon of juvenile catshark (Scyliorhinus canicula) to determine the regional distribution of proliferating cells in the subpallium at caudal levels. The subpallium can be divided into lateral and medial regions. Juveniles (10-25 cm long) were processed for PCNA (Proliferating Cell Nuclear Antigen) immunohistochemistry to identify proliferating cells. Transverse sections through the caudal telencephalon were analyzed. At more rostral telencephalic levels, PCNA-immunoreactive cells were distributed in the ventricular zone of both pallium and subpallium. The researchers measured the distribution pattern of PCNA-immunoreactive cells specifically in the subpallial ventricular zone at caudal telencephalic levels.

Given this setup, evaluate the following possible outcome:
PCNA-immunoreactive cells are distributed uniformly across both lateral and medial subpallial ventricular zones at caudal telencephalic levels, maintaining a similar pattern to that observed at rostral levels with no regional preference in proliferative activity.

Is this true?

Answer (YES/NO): NO